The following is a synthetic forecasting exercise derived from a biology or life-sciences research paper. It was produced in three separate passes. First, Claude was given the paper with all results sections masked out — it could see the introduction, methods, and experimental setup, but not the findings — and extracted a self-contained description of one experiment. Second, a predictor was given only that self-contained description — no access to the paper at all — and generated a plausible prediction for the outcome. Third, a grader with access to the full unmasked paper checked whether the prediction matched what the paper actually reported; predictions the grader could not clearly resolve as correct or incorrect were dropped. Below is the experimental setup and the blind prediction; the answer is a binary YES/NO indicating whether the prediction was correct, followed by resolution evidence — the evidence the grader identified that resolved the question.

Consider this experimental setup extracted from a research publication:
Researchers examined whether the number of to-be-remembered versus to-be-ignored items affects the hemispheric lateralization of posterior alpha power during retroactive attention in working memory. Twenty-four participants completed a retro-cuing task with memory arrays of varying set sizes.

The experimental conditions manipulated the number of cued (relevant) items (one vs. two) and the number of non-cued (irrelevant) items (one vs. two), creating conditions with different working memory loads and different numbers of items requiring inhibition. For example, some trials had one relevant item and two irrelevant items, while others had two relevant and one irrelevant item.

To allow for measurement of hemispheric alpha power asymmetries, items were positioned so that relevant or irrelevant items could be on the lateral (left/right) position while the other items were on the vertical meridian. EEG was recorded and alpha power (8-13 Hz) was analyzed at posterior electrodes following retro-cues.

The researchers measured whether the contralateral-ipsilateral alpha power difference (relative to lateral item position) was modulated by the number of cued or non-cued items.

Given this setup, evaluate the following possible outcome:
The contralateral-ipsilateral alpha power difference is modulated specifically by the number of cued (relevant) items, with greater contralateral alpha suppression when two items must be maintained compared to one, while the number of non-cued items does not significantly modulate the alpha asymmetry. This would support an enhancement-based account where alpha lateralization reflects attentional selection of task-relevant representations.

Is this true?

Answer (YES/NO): NO